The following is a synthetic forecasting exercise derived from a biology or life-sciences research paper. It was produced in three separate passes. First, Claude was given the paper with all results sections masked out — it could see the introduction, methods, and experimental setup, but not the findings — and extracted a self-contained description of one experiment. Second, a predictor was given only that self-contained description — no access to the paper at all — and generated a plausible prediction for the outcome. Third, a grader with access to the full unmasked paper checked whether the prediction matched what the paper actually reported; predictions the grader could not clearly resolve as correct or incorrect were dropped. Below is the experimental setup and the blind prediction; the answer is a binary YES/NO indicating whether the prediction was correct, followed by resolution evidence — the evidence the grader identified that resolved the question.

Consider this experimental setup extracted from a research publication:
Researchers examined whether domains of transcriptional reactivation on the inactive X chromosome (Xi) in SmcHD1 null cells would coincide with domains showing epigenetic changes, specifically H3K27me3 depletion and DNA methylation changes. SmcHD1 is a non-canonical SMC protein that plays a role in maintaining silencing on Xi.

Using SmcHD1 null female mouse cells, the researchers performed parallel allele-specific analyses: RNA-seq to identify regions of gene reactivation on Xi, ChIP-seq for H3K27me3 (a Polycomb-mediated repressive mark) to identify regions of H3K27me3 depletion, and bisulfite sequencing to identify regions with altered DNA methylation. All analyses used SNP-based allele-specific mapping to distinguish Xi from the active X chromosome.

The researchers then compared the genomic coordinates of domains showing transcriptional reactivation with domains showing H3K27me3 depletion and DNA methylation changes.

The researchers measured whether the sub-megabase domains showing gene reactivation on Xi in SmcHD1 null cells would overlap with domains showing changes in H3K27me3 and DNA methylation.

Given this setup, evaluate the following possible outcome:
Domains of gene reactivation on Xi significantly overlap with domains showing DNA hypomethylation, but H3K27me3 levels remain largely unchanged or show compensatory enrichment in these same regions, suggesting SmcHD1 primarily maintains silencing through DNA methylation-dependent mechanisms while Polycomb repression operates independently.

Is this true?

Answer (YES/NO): NO